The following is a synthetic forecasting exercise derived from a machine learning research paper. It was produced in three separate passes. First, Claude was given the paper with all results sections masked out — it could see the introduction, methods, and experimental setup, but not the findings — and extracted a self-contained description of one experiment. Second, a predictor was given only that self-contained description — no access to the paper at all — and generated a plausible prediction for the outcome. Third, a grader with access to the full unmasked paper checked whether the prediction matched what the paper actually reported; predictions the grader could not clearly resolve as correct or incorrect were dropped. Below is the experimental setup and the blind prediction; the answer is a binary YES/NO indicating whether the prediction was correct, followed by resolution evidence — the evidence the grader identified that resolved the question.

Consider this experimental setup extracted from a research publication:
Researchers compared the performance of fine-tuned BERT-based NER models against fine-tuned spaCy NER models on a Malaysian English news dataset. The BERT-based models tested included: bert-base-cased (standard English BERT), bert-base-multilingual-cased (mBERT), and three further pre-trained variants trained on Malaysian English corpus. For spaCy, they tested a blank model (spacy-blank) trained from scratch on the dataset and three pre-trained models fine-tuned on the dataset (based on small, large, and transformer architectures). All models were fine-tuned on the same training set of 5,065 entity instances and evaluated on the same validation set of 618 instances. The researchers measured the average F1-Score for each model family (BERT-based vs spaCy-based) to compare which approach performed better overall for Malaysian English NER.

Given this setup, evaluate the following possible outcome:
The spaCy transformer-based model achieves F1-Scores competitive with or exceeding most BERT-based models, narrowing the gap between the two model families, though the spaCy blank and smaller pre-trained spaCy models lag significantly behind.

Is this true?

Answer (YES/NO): NO